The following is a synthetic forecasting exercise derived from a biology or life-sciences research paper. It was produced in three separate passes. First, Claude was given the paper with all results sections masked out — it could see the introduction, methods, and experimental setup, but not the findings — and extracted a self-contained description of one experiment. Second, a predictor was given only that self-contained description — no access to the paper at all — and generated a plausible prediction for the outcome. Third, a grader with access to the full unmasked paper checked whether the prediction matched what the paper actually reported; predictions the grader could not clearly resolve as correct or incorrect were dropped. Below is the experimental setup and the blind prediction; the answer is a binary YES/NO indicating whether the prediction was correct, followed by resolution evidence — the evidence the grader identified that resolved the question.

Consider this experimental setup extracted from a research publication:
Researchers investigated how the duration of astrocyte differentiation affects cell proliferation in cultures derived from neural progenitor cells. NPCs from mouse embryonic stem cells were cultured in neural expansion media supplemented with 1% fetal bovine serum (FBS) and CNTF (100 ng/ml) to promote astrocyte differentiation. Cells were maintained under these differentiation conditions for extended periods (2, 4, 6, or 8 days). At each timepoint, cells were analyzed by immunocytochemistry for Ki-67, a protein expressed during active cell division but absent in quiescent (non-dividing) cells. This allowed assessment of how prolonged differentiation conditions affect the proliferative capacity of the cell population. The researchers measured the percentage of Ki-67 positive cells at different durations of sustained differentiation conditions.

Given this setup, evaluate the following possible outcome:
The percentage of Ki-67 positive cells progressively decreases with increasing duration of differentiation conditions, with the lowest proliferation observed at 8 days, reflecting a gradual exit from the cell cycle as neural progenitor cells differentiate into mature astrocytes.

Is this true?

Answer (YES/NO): NO